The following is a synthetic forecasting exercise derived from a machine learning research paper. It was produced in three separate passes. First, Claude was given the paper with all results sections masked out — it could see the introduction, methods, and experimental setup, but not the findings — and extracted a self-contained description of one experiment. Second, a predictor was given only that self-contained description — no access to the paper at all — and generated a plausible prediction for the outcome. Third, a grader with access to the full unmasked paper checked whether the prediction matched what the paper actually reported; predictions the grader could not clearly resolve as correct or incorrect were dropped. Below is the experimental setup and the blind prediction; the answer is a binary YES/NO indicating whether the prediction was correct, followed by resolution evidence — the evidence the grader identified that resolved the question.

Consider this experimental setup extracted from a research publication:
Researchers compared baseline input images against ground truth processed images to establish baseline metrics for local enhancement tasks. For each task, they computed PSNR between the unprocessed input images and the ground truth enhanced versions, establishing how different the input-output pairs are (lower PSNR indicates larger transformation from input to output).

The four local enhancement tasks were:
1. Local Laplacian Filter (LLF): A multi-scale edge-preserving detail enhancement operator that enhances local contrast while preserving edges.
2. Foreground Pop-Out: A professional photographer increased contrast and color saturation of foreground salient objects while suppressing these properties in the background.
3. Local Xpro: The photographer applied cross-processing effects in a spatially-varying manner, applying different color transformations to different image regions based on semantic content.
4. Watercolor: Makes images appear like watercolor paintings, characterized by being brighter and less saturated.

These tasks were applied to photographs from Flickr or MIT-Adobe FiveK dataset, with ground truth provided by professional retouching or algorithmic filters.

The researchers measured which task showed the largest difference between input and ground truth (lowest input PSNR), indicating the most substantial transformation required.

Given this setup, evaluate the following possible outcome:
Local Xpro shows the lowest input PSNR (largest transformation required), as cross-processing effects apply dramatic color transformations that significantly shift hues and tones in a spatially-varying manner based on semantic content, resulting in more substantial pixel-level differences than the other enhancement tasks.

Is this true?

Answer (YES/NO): YES